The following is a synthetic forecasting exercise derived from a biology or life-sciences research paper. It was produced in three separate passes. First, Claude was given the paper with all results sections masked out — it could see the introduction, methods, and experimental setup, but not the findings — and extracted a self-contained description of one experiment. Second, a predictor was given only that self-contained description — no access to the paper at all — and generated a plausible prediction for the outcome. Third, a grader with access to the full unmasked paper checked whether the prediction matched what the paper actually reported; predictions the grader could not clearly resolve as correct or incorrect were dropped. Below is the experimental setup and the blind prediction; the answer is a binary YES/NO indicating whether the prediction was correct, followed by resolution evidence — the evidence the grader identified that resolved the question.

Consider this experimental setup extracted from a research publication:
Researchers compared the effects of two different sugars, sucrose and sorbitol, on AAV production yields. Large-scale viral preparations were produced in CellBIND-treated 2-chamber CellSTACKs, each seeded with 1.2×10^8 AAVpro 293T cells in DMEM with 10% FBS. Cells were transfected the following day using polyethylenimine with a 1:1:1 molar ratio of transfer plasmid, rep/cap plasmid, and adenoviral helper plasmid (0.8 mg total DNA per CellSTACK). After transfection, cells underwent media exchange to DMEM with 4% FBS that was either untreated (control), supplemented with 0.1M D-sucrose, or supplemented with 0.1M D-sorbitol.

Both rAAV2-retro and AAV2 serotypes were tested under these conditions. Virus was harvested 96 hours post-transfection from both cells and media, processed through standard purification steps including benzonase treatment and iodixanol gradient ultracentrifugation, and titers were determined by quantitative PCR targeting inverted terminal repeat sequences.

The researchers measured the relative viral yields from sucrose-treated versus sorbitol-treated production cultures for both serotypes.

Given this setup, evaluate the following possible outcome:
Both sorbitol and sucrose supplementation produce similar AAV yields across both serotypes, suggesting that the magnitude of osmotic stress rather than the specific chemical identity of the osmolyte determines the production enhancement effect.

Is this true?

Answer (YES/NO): YES